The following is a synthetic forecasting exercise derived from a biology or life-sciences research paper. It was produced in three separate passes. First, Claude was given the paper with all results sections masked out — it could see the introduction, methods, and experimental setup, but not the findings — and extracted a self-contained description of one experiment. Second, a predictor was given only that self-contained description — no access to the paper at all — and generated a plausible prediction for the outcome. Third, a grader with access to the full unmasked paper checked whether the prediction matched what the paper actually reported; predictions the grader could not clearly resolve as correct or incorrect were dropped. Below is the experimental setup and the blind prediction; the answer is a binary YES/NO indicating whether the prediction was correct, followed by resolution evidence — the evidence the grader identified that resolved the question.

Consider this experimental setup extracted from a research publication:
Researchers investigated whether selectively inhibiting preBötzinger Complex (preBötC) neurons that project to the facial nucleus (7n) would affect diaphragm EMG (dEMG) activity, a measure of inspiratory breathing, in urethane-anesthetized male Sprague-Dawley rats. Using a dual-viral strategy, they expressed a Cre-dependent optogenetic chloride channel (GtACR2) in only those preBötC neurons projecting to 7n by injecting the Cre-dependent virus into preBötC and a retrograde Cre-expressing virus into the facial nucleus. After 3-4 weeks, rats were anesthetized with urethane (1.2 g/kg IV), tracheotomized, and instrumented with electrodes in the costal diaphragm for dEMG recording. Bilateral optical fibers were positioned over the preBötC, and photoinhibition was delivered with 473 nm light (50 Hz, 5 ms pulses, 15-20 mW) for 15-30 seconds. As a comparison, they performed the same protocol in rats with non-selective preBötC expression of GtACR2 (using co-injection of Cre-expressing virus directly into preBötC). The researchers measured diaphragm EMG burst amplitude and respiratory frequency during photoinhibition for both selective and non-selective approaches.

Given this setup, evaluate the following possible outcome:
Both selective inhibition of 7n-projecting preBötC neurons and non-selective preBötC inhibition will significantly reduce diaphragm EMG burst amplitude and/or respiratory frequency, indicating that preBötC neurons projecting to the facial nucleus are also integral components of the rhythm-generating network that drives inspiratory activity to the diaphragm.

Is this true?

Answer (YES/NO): NO